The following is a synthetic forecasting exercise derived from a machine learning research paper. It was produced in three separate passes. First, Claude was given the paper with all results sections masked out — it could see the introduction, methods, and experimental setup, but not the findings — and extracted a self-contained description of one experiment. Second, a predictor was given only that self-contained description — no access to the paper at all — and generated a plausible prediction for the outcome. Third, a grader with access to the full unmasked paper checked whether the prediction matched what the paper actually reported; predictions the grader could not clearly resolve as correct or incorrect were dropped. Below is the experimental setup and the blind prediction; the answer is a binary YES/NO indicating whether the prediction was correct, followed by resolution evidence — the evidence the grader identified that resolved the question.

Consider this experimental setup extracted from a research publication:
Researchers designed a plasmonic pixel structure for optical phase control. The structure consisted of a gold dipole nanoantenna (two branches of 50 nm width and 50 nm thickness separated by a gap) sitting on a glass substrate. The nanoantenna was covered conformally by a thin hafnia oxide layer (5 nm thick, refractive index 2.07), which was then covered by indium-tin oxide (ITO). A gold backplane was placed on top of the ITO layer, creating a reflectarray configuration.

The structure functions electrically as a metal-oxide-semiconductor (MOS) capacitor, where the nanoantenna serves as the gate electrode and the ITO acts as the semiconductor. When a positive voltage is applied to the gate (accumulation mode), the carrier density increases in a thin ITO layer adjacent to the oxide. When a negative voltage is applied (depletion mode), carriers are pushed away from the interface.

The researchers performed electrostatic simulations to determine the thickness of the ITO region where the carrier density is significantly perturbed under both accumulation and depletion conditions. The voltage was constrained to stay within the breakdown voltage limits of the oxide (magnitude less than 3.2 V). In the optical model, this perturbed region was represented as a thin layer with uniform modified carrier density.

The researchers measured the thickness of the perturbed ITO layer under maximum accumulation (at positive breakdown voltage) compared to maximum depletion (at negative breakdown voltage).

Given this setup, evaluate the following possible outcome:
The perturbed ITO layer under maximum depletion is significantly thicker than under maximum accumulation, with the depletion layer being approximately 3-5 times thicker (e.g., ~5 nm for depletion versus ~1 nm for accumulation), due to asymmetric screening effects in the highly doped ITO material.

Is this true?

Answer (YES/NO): NO